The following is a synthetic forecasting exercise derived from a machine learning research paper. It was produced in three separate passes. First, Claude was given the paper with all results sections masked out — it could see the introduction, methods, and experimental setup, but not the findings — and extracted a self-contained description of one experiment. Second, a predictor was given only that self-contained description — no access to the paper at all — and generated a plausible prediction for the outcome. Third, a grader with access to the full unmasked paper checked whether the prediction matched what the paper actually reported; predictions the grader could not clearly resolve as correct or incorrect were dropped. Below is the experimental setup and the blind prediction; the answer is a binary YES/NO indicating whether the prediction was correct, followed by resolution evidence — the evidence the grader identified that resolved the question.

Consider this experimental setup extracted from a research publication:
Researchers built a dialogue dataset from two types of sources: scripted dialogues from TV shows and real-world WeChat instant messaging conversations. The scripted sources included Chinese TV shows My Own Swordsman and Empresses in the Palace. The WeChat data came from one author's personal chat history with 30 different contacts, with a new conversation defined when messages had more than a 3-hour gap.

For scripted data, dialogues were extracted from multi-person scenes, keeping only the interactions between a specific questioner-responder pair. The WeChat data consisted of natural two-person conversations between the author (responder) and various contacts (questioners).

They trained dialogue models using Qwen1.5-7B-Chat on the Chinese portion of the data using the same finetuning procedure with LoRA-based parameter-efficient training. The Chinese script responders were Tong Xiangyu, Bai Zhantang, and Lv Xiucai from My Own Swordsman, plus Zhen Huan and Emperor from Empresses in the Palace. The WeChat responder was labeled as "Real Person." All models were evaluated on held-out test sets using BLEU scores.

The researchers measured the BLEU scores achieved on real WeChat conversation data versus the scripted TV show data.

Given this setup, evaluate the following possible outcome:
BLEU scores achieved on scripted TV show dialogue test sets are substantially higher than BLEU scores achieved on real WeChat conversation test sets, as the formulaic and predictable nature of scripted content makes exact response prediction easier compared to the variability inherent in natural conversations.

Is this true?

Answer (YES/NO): NO